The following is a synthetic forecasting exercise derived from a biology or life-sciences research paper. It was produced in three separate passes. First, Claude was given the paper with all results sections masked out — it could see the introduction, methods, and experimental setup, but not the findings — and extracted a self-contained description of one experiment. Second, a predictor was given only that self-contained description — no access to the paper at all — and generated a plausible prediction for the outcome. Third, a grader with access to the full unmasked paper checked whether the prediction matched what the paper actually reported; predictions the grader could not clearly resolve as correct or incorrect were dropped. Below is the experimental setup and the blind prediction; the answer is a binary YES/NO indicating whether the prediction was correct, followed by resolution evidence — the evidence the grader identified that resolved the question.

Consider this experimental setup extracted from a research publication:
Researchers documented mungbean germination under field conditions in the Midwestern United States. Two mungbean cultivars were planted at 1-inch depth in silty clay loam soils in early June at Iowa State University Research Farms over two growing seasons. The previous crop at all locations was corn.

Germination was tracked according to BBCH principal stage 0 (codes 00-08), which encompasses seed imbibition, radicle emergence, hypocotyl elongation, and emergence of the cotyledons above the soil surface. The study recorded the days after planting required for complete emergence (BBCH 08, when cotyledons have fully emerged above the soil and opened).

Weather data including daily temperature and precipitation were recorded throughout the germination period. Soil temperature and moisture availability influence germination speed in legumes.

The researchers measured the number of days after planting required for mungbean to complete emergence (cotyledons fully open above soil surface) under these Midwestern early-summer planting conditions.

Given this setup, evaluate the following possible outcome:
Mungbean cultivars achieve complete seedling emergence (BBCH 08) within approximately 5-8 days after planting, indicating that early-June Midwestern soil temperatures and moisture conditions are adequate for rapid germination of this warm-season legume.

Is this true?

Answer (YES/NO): YES